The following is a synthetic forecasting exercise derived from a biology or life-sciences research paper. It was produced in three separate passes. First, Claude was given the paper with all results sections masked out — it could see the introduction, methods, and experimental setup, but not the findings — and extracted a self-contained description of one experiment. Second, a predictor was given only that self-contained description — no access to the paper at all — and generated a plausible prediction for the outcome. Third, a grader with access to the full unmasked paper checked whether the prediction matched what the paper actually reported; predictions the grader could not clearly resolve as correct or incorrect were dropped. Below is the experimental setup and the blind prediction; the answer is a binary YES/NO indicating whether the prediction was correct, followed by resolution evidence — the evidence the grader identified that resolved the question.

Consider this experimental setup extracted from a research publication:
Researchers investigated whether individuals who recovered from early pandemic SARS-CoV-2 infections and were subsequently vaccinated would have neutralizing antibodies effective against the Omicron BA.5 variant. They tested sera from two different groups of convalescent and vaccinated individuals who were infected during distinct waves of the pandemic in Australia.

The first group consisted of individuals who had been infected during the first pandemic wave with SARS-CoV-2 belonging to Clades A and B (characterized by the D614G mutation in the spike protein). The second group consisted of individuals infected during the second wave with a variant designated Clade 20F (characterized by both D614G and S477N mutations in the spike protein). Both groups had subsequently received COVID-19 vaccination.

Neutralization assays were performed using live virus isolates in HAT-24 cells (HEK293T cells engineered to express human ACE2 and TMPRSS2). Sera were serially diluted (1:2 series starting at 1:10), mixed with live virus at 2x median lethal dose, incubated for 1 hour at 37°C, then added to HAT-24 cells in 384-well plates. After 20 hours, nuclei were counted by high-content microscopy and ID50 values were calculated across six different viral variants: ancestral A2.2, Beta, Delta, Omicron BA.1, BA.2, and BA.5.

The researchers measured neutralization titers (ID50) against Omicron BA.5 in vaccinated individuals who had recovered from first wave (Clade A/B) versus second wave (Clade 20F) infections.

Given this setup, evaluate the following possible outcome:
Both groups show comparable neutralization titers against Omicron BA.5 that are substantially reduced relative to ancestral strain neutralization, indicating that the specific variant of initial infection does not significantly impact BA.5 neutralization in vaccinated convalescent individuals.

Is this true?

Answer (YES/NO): YES